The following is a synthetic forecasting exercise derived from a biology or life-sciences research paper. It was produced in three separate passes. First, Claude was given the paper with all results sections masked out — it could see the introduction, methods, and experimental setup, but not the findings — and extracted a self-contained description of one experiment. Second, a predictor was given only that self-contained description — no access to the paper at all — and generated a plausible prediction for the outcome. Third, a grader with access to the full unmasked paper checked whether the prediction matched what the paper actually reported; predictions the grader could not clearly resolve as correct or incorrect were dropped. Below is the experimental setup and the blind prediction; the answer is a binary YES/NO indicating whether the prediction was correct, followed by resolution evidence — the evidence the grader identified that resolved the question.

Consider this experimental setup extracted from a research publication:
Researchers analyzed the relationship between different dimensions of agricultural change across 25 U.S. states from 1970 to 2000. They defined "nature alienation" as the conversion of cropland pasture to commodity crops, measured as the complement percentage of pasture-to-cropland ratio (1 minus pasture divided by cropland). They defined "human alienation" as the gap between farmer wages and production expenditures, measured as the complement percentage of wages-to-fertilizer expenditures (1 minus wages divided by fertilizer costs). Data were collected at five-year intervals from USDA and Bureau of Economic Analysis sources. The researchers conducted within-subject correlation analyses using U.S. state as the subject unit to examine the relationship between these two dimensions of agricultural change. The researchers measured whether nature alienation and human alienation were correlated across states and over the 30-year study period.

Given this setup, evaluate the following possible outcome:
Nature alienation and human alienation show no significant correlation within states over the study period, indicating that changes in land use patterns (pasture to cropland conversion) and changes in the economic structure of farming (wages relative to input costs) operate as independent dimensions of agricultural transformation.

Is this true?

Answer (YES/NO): NO